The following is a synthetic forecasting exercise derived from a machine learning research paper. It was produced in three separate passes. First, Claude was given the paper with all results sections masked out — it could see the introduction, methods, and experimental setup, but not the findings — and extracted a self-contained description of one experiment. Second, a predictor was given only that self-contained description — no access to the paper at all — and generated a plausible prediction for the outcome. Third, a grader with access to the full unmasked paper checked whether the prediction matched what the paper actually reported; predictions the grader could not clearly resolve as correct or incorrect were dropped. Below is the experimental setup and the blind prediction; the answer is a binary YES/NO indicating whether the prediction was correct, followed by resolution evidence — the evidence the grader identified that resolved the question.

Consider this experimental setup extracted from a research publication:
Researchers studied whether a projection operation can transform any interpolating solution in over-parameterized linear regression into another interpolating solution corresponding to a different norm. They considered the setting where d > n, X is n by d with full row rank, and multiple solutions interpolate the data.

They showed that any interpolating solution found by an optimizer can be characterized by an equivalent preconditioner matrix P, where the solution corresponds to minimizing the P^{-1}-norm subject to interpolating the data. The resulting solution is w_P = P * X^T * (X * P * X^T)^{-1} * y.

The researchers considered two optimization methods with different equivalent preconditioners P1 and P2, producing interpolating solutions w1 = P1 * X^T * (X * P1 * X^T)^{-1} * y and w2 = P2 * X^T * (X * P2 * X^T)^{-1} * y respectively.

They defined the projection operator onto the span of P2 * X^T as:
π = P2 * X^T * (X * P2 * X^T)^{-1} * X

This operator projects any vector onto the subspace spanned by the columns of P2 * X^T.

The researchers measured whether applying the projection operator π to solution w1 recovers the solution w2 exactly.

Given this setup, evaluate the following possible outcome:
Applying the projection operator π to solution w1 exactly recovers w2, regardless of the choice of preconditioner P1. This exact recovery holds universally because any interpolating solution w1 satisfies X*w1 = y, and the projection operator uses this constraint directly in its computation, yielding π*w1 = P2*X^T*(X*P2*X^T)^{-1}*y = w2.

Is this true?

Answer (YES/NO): YES